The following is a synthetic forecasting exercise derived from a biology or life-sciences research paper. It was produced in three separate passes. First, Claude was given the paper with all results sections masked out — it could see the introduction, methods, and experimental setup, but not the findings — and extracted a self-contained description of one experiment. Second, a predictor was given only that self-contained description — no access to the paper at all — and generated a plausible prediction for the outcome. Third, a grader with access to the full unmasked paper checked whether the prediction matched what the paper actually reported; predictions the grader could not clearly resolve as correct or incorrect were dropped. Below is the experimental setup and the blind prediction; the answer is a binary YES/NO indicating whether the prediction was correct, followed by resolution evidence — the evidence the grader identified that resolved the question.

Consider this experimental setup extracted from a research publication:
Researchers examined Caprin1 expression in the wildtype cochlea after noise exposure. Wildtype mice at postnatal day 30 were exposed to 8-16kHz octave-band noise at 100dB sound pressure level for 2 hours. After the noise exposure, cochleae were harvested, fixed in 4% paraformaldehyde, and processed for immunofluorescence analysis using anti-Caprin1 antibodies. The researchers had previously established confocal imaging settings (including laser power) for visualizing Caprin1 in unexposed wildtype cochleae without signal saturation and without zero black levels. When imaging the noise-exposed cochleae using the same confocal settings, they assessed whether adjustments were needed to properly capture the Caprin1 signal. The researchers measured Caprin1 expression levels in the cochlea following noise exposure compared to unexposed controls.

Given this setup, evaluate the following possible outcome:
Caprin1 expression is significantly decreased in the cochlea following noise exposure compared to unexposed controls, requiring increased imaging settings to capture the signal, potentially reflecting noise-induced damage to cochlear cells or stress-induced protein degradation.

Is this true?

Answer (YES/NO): NO